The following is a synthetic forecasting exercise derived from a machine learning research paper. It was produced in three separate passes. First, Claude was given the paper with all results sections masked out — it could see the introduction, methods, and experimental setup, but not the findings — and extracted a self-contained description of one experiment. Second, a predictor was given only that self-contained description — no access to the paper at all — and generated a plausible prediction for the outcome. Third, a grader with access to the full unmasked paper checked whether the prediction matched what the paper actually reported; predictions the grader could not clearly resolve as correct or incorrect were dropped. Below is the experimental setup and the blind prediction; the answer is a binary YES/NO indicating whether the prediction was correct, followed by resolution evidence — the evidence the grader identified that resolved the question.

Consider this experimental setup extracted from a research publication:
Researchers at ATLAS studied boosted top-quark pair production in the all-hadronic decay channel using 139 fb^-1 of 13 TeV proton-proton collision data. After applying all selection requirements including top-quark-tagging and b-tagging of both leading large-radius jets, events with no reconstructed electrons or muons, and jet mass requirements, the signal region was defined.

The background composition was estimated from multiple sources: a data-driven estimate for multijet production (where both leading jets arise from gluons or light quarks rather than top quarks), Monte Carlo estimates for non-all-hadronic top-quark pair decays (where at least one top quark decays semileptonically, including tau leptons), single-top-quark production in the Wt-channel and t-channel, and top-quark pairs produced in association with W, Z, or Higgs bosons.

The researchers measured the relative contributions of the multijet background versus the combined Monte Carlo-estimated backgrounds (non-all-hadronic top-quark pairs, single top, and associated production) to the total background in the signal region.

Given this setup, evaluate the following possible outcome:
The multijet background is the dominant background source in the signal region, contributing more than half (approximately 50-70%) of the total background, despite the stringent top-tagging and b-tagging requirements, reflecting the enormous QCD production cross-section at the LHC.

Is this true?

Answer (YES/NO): NO